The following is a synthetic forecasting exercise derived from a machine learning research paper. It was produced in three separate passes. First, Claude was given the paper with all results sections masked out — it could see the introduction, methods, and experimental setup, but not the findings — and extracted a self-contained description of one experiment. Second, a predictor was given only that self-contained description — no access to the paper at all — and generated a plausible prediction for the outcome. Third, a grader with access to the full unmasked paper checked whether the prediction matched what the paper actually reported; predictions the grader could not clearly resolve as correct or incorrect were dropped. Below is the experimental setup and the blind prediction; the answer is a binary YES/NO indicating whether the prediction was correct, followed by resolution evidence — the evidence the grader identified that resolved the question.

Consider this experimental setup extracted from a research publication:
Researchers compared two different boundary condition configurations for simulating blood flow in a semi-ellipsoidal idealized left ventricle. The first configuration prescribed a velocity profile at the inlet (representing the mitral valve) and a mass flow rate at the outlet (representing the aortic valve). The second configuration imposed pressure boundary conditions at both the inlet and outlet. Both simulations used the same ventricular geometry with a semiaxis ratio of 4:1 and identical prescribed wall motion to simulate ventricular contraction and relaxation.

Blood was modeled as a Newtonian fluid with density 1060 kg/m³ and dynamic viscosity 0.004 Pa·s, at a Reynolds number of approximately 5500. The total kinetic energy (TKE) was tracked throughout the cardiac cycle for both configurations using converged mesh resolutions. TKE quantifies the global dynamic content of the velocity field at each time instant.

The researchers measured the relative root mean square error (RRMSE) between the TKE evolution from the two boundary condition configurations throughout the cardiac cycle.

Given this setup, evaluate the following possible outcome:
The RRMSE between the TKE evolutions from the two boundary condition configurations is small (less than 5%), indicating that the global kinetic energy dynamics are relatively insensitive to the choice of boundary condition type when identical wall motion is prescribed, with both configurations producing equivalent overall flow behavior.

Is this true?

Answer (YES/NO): NO